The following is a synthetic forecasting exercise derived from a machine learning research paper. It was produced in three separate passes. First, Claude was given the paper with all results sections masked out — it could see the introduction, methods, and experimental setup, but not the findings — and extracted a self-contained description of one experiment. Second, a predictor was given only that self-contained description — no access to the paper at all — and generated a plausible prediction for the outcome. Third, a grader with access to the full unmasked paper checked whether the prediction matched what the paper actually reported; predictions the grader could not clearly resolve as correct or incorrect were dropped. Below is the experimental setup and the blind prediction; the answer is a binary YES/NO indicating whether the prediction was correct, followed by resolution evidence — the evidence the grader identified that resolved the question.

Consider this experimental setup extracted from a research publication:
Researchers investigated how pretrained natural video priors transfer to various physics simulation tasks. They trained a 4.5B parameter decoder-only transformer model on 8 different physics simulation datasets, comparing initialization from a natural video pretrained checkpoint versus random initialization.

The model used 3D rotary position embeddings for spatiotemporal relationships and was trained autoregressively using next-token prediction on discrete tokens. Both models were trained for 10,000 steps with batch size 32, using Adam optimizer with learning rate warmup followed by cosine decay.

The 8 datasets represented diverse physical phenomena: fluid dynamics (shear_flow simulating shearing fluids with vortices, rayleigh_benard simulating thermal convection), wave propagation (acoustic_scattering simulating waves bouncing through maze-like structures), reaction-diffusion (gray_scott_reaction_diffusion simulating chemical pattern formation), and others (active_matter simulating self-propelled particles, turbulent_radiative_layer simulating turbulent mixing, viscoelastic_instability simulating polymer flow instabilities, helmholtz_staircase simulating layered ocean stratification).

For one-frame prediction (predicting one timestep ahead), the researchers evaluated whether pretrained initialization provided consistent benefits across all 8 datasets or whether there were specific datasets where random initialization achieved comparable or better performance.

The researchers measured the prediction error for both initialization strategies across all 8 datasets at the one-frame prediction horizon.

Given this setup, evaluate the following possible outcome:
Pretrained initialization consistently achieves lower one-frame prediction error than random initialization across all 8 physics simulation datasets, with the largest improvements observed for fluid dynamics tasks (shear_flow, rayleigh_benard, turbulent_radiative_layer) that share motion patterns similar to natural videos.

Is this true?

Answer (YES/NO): NO